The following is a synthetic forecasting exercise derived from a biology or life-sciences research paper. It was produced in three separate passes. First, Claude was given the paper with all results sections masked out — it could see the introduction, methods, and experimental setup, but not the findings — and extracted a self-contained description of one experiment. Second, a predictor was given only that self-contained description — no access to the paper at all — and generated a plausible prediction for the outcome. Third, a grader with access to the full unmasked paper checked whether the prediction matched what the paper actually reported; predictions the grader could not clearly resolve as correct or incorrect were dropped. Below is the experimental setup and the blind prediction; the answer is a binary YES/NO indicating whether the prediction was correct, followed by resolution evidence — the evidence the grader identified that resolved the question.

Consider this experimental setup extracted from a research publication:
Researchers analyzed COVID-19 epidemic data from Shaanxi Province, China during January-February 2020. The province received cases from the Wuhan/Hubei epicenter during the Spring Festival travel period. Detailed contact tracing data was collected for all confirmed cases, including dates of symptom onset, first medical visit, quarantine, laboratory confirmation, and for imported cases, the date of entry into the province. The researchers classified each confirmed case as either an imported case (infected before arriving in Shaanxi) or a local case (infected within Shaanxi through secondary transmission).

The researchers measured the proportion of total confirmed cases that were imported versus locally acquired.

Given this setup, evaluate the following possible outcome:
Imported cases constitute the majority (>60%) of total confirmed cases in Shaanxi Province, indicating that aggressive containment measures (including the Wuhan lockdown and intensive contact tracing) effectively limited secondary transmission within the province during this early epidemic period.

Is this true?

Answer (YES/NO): NO